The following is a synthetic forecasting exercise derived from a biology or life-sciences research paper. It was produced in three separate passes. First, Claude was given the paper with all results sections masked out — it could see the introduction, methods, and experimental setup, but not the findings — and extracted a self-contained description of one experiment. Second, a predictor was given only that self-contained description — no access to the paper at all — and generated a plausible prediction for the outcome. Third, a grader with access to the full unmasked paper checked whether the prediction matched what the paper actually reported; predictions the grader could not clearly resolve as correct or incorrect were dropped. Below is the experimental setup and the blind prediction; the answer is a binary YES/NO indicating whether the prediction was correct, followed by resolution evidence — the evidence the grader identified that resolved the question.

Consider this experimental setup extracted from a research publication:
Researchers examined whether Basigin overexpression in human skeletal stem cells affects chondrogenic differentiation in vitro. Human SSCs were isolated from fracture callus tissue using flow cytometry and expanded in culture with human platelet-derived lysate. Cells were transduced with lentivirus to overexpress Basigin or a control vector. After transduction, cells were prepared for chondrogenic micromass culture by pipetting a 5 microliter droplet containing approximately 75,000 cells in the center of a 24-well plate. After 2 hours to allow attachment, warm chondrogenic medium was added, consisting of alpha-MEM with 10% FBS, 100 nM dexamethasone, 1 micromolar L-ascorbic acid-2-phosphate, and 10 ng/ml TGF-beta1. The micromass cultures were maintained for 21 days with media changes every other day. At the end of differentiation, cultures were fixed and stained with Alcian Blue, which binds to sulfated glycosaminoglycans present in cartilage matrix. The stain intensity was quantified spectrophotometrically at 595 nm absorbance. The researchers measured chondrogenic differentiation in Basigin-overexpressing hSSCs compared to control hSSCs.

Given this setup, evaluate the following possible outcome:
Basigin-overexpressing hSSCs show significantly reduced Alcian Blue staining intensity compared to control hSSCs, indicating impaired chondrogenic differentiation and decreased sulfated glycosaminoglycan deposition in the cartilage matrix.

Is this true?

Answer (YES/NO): YES